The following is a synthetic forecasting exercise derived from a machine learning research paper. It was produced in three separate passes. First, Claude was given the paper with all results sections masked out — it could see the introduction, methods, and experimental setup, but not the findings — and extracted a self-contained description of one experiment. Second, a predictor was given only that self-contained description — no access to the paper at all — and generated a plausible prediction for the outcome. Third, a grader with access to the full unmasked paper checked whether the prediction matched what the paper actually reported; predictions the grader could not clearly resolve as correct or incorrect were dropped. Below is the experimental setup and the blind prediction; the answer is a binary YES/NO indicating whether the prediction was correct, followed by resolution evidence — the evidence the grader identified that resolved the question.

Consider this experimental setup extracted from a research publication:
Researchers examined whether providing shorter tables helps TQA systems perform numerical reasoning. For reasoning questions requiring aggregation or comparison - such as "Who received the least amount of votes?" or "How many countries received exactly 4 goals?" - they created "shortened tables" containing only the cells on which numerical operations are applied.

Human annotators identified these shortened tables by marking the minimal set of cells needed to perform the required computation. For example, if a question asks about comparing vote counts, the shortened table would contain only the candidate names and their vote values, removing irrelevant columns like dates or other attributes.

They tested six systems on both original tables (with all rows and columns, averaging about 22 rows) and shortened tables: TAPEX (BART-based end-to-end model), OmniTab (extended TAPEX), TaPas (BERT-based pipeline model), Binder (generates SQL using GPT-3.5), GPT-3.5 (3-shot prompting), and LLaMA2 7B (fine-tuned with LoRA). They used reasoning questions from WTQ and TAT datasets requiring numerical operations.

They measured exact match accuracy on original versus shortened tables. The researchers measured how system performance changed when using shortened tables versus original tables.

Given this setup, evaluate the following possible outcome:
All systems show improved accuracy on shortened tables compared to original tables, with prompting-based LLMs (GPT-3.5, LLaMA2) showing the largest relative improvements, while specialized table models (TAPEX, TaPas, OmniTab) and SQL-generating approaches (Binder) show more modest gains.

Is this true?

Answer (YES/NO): NO